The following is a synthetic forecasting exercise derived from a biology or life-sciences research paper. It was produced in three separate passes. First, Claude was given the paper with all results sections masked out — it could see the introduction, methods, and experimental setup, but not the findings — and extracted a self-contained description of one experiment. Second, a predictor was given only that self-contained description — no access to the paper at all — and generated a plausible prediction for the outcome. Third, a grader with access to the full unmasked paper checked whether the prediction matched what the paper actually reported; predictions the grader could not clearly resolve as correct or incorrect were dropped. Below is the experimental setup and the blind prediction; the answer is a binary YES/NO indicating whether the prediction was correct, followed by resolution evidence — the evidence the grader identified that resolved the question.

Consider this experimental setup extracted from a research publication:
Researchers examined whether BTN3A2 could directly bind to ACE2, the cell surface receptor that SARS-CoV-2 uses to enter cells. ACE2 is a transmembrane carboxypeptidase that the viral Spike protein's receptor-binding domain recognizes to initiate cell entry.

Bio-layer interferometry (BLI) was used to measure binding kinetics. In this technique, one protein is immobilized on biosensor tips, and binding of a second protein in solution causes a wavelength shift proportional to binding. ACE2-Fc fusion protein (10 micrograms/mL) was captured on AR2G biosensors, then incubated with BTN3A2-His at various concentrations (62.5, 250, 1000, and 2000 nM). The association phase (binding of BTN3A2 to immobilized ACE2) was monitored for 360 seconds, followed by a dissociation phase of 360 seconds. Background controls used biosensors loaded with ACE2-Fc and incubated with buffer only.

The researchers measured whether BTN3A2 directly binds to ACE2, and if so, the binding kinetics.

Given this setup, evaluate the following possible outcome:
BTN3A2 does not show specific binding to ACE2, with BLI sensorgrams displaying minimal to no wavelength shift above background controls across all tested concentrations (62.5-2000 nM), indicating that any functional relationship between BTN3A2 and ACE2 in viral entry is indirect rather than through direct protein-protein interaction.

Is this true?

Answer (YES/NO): NO